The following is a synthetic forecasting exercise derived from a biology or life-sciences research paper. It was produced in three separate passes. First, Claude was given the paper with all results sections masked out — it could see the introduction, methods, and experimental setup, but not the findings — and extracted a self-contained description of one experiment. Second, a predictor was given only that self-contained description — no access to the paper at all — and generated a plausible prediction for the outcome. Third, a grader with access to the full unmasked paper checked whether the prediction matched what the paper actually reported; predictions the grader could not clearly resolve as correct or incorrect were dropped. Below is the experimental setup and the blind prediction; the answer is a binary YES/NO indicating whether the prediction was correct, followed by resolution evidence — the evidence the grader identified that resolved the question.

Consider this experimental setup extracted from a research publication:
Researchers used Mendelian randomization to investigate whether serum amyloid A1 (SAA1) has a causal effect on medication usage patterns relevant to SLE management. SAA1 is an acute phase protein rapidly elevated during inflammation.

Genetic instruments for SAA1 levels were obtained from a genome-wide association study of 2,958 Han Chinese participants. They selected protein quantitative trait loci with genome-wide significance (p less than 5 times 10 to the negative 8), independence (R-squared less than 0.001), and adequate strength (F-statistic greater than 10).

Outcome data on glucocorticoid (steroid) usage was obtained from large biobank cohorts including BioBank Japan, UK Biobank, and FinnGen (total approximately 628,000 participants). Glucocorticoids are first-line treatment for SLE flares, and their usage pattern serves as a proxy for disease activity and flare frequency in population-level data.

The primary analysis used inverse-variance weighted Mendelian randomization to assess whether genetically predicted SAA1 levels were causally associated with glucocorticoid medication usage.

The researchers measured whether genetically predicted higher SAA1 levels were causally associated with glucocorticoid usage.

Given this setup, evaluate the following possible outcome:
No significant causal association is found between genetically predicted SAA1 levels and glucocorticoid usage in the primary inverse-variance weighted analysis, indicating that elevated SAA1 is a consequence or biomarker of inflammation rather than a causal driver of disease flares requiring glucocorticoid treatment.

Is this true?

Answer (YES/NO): NO